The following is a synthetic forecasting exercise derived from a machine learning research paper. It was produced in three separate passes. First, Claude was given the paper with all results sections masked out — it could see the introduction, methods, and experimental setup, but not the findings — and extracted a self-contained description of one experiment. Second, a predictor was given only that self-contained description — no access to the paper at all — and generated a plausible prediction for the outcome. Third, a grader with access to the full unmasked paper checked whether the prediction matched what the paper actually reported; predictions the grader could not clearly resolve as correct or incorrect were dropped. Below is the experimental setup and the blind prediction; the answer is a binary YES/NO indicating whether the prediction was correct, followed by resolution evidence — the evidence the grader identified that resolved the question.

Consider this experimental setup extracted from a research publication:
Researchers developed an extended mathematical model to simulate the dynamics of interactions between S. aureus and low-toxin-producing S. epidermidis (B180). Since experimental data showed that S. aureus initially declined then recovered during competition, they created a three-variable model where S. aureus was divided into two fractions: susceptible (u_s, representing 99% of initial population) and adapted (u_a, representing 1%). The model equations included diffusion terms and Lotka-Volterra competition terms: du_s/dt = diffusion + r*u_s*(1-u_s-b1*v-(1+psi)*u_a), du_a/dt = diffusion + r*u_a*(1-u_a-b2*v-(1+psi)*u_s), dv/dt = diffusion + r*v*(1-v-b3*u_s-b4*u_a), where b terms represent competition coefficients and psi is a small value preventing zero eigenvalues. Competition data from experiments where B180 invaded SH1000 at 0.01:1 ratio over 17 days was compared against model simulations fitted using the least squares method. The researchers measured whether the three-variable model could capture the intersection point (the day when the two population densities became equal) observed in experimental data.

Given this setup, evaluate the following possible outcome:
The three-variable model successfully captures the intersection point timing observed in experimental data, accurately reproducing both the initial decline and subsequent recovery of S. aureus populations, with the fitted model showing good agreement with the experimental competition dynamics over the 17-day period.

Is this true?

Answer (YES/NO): YES